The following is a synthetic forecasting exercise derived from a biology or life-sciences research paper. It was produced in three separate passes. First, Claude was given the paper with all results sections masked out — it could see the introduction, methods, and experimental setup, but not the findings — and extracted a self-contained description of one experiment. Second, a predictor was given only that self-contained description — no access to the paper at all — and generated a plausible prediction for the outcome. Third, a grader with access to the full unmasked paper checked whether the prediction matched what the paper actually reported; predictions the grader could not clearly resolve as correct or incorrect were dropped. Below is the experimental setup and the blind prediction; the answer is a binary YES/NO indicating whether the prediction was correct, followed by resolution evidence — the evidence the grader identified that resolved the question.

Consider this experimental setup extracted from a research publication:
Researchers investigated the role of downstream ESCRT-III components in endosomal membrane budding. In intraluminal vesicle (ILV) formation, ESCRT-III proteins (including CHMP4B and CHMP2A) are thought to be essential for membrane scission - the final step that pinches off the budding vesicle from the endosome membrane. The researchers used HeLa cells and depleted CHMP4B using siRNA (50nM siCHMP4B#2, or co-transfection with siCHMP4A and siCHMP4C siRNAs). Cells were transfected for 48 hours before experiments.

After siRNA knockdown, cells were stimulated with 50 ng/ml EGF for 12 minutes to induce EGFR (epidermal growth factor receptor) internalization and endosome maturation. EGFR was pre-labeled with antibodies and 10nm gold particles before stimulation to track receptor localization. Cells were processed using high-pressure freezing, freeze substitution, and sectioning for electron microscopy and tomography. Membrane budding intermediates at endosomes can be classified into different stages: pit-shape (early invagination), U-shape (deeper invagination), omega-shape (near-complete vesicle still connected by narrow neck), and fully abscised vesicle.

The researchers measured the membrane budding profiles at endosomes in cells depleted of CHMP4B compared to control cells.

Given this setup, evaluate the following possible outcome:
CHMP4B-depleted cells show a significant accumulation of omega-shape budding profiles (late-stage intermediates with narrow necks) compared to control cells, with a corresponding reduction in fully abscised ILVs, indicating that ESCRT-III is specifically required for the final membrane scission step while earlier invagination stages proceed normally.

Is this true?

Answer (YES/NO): NO